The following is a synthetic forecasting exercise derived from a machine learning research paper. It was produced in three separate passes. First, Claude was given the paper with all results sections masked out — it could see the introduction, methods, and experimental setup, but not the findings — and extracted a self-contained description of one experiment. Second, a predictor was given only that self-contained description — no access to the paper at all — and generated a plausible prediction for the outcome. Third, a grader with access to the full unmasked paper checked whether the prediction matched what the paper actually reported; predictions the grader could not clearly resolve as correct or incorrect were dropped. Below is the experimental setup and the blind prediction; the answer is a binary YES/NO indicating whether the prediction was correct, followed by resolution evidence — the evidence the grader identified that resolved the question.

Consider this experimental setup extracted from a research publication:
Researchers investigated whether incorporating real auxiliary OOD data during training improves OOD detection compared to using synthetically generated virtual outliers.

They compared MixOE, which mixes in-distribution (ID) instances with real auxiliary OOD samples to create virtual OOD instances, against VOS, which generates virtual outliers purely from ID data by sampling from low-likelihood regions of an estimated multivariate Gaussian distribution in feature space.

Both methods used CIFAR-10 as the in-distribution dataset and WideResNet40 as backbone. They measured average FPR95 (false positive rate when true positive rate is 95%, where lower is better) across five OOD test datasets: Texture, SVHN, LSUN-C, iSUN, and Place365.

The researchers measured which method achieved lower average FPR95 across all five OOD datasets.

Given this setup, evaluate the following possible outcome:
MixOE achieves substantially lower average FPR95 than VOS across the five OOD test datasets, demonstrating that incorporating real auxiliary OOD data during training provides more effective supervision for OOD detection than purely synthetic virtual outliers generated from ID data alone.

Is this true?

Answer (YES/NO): NO